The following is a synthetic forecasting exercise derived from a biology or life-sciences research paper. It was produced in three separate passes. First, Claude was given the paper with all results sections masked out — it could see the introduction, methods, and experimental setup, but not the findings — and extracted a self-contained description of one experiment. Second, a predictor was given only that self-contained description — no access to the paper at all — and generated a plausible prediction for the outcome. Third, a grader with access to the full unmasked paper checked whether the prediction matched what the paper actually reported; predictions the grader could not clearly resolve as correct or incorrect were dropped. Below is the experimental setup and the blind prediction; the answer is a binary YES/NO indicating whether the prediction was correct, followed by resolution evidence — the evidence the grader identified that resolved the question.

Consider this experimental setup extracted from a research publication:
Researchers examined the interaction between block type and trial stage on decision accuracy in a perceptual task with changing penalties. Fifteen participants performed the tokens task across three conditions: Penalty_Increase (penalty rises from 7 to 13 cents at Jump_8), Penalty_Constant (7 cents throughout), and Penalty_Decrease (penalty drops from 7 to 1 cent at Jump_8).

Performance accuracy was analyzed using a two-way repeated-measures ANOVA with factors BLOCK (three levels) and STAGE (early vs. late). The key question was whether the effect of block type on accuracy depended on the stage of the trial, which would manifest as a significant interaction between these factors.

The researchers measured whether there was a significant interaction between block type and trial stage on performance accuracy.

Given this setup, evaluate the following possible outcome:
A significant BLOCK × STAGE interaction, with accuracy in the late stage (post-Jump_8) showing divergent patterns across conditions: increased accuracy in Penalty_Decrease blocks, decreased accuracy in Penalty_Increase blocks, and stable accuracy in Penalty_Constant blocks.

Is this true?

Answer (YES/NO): NO